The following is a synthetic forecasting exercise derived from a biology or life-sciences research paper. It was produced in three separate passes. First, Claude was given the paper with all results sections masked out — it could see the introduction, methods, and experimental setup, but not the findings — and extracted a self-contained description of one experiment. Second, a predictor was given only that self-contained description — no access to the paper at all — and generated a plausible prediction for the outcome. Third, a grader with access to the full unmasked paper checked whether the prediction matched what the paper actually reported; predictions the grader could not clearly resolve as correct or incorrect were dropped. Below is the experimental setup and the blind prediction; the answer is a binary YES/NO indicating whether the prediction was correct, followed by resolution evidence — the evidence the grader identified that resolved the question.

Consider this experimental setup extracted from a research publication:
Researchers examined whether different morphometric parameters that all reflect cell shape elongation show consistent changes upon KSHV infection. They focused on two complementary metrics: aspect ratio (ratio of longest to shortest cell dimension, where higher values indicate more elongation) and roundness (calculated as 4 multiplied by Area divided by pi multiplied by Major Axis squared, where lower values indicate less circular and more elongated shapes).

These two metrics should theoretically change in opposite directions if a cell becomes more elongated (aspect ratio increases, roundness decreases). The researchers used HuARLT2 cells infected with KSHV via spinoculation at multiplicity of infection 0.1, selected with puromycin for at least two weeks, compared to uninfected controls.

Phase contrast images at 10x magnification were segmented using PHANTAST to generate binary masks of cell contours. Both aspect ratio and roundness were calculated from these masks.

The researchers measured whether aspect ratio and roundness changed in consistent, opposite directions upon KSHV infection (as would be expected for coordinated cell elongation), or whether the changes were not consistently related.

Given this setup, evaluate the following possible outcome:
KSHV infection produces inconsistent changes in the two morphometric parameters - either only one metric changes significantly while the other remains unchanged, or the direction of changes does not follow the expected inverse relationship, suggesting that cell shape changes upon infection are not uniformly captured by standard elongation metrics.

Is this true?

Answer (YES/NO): NO